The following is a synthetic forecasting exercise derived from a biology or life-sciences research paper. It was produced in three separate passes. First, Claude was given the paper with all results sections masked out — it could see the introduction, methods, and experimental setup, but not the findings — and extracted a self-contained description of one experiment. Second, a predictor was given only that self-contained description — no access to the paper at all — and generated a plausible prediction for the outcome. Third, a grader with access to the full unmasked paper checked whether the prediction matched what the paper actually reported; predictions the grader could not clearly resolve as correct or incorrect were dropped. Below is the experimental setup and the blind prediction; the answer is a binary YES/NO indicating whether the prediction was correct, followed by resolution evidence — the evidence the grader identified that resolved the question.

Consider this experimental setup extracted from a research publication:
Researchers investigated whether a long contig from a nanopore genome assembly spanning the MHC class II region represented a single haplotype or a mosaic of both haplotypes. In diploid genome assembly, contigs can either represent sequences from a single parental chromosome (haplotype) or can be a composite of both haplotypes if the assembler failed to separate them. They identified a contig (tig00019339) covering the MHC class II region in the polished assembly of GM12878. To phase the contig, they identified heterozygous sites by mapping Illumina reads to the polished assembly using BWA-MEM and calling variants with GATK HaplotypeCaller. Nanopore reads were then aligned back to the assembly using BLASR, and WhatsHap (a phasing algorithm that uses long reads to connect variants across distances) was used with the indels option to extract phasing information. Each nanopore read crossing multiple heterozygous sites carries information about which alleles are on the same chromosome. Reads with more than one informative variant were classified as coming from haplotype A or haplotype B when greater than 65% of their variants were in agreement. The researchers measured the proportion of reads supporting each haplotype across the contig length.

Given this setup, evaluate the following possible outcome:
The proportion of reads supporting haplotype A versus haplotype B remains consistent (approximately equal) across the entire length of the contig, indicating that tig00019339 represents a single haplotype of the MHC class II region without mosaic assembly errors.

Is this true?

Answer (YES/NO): NO